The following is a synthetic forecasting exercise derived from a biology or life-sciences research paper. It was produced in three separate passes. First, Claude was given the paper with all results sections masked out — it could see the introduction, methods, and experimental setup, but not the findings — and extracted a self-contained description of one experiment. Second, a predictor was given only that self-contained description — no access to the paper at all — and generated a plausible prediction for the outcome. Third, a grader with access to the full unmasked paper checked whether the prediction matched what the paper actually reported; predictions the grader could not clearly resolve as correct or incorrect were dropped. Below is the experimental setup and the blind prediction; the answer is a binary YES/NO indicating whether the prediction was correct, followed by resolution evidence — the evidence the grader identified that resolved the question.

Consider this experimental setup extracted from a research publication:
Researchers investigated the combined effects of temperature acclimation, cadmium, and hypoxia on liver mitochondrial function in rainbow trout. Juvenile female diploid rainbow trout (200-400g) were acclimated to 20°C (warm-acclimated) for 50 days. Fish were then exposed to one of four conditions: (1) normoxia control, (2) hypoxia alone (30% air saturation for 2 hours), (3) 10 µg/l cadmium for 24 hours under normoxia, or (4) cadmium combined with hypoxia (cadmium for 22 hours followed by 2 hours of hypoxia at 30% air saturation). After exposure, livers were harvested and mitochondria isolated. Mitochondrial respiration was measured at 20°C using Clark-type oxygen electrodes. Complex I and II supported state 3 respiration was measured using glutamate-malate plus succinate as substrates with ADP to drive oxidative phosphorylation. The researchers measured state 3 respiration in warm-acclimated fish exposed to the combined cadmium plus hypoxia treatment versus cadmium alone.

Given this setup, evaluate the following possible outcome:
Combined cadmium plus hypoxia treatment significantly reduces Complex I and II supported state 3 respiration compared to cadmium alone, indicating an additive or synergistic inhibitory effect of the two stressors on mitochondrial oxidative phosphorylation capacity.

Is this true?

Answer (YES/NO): NO